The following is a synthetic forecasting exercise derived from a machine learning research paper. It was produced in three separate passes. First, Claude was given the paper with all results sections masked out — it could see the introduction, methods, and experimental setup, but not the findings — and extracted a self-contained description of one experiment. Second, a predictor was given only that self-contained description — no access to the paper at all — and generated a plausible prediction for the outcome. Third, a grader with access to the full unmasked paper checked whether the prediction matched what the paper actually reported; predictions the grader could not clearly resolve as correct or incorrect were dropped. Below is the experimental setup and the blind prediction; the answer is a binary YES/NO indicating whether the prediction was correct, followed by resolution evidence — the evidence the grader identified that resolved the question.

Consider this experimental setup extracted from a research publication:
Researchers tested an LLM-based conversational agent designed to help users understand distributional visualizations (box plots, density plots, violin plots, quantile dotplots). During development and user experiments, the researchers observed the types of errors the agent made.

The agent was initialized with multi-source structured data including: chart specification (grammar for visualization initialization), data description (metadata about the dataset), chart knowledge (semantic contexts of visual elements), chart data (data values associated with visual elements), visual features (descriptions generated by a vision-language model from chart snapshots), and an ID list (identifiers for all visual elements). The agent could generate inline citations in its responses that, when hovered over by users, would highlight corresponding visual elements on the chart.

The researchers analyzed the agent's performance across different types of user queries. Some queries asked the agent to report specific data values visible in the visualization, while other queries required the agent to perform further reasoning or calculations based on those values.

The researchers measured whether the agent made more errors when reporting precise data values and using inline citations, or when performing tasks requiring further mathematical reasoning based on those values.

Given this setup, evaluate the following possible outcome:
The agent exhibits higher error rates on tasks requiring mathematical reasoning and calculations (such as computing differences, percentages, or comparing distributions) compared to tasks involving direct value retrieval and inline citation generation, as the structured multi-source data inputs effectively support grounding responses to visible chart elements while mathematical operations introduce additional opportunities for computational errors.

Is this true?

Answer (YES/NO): YES